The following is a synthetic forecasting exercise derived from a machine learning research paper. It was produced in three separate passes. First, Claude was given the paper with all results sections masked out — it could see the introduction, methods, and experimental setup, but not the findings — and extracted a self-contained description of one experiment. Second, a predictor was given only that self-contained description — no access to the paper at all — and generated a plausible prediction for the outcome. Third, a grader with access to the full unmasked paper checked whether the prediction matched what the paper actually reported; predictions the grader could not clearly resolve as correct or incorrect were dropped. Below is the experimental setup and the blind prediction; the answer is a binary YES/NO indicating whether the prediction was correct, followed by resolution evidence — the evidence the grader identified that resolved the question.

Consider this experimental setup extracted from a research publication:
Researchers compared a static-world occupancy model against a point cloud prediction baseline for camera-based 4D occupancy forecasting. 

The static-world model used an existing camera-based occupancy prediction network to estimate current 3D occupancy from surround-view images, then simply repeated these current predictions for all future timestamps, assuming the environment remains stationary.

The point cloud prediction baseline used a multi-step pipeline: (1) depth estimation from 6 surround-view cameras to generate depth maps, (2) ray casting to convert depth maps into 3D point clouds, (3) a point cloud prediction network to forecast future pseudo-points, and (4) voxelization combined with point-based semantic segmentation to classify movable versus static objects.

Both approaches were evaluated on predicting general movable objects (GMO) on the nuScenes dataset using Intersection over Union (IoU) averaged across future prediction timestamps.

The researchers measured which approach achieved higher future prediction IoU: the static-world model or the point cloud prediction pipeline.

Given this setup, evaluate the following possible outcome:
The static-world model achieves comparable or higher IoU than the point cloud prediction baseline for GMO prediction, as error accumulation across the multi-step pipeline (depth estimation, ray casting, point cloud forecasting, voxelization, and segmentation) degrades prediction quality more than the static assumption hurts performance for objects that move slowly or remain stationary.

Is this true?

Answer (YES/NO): YES